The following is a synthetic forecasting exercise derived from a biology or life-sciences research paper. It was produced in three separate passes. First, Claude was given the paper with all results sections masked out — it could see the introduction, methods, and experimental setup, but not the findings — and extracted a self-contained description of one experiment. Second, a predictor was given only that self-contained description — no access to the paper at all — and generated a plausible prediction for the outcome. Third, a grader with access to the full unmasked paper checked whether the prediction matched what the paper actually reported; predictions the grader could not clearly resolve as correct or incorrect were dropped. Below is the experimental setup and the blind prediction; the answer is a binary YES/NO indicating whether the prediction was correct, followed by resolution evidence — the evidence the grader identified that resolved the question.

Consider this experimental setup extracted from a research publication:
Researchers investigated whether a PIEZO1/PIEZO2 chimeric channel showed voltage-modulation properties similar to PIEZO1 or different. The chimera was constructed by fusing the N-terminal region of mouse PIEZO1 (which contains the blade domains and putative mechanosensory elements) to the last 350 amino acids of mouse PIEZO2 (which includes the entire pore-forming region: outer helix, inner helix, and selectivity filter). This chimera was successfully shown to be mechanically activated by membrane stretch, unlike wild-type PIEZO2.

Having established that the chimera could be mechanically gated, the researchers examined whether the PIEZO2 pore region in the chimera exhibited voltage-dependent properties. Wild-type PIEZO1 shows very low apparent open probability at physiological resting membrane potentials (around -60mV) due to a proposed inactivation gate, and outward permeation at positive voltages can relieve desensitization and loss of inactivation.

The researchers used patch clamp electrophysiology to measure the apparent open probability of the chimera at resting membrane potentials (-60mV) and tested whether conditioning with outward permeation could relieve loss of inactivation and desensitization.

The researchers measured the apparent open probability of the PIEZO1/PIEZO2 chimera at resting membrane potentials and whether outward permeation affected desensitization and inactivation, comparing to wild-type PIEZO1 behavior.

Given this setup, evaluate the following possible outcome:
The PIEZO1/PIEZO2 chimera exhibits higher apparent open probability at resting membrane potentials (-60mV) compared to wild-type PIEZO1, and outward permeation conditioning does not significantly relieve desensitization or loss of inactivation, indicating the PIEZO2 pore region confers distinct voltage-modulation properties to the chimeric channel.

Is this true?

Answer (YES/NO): NO